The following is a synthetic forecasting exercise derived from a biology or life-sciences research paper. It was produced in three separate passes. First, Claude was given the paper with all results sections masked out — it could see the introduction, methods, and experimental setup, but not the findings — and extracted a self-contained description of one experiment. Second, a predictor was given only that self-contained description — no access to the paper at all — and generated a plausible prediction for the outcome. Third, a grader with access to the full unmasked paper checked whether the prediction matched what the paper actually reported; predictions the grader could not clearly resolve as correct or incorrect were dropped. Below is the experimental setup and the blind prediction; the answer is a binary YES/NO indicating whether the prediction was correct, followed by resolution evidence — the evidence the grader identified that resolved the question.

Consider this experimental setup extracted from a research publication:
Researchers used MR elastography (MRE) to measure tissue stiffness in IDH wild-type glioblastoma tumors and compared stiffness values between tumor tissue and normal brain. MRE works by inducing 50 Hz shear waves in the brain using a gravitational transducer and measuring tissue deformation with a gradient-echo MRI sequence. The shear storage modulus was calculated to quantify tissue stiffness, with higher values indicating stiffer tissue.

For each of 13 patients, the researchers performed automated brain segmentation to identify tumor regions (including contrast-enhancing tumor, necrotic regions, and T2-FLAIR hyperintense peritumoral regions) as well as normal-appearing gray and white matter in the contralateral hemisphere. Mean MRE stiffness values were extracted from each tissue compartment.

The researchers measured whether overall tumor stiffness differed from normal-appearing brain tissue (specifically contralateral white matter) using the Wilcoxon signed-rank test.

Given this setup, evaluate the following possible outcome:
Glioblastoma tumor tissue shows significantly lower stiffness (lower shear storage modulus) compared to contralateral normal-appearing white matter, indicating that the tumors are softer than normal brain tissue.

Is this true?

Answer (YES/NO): YES